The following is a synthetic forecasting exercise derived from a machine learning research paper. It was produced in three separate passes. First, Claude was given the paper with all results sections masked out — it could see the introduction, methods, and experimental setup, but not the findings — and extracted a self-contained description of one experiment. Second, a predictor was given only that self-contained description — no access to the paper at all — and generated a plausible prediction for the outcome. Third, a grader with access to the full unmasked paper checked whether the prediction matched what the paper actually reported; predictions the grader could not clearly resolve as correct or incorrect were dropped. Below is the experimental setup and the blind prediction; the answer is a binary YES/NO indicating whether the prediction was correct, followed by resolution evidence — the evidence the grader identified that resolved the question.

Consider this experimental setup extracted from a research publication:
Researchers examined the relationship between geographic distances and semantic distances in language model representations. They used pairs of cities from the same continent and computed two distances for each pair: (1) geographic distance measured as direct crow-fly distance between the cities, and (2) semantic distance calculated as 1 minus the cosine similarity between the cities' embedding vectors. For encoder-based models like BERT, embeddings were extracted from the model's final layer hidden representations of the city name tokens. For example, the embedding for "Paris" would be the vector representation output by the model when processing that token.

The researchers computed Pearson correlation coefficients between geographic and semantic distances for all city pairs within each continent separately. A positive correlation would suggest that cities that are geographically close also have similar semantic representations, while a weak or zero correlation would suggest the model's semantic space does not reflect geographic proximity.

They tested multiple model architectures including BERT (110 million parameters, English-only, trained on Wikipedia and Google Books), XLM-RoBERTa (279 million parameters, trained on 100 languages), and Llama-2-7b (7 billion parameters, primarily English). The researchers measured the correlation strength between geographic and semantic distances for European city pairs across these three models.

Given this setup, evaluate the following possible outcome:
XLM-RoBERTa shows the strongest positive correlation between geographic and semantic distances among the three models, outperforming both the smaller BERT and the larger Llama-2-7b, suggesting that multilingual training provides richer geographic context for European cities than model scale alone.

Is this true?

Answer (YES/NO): NO